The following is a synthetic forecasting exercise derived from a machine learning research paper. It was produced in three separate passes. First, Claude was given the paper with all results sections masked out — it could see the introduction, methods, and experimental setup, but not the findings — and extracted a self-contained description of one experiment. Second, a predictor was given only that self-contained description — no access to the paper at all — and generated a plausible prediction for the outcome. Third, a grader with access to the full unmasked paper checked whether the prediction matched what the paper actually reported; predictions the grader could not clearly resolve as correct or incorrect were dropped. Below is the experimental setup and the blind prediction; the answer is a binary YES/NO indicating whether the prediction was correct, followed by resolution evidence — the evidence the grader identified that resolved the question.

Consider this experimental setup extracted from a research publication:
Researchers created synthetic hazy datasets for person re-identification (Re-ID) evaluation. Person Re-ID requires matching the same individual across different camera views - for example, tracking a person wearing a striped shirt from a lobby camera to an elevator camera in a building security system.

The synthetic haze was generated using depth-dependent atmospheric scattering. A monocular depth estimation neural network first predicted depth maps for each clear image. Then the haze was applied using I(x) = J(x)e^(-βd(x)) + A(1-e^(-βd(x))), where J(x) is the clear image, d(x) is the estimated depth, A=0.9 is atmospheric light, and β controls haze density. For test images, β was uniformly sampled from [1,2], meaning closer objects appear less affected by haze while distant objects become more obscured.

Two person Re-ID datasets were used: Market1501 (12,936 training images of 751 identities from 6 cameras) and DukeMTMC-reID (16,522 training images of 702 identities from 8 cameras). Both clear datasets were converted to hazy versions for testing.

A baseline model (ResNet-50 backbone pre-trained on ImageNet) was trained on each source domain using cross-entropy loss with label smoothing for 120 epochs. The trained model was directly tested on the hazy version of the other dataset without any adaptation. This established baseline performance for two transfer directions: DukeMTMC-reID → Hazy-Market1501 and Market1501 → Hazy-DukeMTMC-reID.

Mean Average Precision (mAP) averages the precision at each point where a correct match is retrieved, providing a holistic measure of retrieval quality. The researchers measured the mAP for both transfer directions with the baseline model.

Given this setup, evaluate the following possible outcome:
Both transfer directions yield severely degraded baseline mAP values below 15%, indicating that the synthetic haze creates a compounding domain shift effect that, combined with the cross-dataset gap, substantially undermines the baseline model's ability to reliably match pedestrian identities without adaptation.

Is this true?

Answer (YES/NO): YES